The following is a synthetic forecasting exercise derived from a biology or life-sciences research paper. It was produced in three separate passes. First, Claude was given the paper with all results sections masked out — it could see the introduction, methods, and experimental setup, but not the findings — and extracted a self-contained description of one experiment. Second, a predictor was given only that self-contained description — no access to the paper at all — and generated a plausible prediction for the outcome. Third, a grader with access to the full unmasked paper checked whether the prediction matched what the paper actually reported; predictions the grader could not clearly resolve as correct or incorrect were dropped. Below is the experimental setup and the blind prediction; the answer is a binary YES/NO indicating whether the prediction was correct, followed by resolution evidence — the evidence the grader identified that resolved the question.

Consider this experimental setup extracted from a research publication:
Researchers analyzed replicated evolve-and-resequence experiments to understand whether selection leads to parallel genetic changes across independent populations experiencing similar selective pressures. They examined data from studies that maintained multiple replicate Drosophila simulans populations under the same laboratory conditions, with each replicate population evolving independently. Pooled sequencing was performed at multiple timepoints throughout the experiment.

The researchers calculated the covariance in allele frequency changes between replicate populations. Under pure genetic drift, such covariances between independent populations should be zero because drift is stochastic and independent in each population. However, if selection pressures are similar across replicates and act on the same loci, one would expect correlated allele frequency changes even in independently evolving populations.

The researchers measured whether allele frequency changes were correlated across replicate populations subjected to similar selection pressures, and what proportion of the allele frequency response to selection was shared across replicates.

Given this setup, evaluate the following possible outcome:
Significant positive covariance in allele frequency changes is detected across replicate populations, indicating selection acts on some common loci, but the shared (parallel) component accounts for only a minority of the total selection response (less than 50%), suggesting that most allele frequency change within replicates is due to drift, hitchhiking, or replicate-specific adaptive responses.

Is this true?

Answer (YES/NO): YES